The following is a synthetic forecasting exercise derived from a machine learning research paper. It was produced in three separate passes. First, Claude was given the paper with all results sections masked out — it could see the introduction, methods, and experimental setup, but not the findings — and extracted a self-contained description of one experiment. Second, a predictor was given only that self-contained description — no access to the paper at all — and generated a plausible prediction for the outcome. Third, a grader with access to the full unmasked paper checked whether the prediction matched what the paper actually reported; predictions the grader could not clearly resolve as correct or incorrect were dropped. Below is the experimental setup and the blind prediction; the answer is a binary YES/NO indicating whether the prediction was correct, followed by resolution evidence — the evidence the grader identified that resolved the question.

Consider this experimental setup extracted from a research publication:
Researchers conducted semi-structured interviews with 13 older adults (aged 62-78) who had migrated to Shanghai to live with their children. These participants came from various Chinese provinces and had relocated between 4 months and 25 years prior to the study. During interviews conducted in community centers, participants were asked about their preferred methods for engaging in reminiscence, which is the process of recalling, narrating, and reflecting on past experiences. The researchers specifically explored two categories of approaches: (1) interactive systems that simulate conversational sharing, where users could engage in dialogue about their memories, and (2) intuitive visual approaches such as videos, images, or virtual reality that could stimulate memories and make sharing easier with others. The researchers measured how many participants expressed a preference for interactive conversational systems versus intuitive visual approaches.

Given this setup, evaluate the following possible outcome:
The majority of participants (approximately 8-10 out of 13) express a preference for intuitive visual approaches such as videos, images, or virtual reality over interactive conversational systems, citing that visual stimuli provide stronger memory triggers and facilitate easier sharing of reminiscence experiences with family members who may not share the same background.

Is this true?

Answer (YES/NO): NO